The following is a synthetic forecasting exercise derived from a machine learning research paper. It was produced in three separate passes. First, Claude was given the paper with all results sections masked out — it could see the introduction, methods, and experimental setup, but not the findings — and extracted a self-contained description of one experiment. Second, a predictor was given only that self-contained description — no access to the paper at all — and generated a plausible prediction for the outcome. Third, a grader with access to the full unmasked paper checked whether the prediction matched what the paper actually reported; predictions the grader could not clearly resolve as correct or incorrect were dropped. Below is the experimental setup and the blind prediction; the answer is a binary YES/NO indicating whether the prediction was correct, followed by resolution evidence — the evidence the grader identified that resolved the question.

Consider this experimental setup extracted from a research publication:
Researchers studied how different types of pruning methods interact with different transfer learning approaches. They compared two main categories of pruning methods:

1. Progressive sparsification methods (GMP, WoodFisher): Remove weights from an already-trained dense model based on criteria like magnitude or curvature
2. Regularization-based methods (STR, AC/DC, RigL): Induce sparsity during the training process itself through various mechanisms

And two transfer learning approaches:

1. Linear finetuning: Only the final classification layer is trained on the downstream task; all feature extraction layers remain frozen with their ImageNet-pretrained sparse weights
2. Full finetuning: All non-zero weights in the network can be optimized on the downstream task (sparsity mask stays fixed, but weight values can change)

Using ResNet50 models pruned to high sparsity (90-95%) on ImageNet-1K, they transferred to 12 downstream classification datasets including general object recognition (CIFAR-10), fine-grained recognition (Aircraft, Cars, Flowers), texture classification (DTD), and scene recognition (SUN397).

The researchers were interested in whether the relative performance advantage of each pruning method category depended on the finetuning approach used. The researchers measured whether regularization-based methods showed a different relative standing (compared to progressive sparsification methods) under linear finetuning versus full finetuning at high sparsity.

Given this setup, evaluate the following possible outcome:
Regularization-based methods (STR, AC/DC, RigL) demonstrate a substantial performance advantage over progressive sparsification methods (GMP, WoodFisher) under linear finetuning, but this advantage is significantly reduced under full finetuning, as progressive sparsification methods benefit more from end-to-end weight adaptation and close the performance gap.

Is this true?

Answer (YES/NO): NO